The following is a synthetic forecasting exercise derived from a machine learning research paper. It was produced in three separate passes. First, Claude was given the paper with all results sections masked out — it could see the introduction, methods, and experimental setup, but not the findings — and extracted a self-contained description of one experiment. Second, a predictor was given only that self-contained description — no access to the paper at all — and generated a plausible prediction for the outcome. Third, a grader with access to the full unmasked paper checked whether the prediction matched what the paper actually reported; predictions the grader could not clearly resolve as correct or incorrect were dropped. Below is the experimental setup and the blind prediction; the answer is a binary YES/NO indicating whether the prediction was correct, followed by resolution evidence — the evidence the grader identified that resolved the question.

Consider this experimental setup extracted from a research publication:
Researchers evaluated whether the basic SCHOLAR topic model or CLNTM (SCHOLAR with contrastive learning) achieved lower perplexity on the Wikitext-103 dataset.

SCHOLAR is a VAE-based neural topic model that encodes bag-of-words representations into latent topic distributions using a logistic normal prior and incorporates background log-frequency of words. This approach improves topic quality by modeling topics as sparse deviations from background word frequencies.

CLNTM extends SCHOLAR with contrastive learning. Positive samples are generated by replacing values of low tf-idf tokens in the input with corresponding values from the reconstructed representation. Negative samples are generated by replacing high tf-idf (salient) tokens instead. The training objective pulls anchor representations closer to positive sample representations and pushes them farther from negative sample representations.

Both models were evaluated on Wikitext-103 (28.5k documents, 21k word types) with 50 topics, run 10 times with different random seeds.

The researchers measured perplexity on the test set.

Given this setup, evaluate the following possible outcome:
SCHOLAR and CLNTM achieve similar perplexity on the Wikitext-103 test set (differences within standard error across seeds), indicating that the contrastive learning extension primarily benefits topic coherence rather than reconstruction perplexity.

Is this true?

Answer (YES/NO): NO